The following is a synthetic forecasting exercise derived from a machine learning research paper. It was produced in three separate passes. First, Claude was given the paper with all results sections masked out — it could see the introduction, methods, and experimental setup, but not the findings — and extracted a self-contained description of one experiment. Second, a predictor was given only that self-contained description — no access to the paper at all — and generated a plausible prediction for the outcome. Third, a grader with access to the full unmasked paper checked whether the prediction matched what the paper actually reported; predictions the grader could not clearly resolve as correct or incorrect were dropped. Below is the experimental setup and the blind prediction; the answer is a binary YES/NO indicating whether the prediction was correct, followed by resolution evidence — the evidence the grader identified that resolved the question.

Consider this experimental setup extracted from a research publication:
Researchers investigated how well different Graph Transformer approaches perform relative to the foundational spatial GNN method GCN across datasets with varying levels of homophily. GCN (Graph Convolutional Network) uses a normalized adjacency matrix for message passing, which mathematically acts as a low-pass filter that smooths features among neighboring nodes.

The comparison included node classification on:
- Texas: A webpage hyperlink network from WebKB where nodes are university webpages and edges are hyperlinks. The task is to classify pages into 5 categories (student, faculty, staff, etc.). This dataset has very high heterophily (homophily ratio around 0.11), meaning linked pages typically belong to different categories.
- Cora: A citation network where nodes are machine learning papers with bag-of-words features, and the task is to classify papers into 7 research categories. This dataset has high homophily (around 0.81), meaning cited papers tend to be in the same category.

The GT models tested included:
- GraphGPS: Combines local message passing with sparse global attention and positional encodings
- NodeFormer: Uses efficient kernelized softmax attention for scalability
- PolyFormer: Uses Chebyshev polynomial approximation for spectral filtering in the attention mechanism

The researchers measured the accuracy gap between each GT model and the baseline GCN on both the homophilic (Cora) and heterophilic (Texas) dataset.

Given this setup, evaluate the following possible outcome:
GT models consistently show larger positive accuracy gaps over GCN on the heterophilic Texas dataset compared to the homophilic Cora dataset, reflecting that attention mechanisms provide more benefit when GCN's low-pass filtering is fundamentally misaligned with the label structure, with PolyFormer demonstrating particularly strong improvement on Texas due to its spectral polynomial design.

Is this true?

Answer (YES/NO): YES